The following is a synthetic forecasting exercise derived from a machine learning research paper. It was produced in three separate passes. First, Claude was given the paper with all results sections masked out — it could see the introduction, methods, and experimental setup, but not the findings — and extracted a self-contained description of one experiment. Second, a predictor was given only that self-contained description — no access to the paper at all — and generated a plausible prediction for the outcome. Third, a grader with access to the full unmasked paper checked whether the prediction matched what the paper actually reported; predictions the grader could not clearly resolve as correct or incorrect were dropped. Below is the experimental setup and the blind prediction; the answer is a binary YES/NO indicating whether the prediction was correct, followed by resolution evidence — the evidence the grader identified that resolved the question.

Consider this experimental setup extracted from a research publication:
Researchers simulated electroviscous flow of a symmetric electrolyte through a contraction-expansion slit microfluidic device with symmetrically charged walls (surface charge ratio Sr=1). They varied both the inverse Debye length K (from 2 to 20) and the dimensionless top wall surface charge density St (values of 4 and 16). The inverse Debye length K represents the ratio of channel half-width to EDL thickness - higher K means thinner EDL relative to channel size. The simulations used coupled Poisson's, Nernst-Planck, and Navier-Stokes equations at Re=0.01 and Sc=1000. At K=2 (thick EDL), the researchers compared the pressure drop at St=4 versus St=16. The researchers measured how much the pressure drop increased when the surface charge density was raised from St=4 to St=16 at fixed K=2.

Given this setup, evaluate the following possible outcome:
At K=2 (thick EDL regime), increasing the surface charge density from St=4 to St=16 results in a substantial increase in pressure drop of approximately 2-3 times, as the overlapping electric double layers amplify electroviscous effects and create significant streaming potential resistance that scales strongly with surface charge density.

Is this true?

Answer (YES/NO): NO